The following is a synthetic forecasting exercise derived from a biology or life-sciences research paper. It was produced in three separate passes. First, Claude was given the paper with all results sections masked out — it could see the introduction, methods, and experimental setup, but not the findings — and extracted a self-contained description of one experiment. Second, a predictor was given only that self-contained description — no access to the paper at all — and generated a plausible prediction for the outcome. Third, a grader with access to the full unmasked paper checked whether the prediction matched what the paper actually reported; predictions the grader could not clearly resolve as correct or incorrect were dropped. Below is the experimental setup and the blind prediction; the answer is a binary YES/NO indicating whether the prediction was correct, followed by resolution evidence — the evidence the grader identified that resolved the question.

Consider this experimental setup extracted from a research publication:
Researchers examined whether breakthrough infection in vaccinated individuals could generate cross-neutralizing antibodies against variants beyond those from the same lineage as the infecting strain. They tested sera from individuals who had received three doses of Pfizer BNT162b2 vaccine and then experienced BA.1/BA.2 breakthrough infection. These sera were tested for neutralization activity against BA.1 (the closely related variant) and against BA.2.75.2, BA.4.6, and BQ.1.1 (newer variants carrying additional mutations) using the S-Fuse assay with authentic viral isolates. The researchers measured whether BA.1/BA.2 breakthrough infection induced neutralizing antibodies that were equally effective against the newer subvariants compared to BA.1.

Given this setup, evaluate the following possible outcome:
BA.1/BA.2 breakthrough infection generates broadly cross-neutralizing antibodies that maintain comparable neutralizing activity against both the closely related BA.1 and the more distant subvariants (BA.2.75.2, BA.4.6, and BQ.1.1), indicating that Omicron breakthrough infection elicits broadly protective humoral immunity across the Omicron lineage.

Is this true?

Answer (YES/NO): NO